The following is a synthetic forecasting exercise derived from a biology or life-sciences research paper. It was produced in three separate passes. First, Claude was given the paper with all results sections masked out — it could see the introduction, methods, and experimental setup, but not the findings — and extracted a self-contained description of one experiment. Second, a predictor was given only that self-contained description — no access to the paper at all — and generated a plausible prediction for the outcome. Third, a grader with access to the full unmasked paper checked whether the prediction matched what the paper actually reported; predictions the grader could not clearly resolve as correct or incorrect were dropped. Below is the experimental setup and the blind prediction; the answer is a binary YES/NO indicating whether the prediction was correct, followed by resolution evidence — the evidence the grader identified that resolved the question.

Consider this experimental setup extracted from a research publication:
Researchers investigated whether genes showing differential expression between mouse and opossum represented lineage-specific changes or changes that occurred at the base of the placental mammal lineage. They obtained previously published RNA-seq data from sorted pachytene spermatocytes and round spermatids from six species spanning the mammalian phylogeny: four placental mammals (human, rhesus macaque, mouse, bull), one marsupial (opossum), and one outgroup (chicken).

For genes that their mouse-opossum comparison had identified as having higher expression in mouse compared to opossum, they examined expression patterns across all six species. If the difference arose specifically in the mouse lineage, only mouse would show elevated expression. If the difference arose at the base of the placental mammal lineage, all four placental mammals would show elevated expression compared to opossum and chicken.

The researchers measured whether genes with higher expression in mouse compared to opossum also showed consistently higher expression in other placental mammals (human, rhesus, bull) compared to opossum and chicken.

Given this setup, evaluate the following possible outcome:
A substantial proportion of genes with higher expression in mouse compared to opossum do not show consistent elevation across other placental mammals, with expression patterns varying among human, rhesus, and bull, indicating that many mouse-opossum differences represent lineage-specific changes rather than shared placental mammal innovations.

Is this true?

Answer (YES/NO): NO